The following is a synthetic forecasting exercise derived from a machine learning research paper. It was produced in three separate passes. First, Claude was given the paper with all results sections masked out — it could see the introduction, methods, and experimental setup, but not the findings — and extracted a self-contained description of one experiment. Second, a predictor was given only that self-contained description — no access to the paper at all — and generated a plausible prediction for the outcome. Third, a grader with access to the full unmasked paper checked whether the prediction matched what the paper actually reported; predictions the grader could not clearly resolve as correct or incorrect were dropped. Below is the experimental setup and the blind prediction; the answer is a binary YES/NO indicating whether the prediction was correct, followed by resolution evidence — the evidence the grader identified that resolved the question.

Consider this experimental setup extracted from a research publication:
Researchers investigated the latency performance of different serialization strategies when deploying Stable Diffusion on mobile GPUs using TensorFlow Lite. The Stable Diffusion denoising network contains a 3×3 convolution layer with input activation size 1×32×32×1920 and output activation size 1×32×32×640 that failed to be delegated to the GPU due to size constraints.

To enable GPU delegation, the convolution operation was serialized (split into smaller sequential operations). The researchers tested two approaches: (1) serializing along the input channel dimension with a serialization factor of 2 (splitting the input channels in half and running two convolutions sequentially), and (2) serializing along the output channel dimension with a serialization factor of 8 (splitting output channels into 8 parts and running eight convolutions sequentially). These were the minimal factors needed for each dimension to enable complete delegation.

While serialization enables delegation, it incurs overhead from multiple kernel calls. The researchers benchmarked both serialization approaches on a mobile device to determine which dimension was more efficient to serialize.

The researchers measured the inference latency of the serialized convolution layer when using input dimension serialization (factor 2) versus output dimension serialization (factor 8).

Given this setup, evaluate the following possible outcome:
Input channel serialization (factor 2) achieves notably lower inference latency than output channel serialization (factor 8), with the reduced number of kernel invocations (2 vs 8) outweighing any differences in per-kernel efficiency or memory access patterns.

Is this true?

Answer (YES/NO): YES